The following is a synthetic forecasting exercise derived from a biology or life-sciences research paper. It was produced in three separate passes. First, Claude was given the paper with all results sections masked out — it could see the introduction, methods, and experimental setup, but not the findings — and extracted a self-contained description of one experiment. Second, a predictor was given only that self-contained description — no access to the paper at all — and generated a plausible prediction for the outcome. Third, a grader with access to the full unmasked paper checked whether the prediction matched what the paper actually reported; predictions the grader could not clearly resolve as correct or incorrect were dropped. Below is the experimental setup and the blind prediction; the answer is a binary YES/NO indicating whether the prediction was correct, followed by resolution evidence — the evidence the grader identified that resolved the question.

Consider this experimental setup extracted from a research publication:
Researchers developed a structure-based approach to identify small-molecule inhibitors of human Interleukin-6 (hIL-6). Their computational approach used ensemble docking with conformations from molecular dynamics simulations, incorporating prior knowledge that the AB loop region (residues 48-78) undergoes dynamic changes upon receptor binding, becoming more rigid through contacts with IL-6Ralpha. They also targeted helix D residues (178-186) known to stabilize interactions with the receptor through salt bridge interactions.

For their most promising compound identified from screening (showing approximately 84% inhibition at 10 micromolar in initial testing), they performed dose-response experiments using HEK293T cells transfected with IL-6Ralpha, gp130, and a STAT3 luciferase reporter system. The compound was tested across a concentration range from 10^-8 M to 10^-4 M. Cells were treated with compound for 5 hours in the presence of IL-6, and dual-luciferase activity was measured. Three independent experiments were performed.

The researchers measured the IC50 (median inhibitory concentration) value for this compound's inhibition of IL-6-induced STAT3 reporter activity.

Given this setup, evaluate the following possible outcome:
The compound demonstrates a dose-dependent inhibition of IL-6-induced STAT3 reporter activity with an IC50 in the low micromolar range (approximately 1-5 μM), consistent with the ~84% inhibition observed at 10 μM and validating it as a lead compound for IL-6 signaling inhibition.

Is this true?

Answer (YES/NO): YES